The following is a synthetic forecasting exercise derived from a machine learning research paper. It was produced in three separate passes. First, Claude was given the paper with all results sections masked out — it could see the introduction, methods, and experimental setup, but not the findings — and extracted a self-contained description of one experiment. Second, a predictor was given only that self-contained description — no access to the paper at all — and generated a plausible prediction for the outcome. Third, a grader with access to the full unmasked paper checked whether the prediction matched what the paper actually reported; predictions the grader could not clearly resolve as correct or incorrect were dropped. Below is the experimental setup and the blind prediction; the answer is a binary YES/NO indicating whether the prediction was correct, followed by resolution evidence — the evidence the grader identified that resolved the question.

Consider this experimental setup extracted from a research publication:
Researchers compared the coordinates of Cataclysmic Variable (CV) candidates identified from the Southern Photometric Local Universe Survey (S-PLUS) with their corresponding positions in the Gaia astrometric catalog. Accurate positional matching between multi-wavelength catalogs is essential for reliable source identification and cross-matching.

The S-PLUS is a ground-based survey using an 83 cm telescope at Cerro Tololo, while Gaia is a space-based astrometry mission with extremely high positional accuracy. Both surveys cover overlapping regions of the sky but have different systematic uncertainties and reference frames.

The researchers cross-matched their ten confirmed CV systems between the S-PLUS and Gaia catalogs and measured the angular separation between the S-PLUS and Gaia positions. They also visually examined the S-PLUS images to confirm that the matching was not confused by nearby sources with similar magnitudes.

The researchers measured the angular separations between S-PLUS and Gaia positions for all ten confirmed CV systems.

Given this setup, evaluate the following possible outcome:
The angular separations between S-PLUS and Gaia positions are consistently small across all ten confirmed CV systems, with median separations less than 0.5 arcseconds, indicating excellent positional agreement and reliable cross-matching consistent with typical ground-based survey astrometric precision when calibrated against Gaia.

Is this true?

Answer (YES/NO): YES